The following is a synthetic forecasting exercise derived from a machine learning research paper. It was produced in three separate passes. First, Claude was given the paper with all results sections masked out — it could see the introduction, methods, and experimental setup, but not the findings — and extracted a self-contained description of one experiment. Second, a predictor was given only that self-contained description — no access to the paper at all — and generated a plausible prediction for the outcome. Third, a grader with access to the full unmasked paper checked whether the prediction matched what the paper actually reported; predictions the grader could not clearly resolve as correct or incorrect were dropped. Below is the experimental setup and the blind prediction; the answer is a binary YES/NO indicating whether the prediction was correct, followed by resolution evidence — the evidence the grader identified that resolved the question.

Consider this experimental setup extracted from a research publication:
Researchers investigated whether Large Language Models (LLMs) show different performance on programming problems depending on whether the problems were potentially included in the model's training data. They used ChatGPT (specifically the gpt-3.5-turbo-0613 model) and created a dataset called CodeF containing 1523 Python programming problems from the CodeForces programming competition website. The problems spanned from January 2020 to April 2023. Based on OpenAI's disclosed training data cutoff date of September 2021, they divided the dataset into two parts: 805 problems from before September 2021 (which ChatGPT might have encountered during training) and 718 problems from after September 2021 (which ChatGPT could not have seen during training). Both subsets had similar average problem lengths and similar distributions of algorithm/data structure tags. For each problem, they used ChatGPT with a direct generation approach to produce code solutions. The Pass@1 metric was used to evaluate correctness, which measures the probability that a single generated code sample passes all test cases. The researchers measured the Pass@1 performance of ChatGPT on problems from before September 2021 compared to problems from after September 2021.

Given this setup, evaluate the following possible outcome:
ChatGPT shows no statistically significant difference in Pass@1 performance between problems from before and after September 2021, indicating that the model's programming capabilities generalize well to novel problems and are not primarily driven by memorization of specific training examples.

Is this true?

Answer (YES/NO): NO